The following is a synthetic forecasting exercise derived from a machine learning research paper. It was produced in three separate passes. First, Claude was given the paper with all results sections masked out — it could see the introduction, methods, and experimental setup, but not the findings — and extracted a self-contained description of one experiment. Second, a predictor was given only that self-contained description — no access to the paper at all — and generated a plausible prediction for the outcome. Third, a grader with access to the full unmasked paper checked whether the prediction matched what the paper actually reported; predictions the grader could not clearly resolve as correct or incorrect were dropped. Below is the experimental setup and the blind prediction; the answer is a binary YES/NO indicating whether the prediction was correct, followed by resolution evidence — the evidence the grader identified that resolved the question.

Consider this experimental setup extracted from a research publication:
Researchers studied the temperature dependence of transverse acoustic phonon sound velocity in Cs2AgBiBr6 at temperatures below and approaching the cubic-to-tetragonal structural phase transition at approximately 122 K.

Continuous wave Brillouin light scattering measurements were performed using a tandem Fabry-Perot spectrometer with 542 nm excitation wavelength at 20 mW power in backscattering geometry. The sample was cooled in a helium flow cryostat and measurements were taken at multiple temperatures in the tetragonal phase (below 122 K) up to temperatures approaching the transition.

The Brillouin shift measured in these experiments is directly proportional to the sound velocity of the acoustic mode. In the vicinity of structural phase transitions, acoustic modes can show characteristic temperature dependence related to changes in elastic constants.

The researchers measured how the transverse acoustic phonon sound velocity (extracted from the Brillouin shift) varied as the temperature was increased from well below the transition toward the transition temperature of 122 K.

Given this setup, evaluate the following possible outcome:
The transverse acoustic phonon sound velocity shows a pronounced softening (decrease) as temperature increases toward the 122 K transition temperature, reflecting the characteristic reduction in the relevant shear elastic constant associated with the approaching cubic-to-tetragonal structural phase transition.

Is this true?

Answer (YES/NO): YES